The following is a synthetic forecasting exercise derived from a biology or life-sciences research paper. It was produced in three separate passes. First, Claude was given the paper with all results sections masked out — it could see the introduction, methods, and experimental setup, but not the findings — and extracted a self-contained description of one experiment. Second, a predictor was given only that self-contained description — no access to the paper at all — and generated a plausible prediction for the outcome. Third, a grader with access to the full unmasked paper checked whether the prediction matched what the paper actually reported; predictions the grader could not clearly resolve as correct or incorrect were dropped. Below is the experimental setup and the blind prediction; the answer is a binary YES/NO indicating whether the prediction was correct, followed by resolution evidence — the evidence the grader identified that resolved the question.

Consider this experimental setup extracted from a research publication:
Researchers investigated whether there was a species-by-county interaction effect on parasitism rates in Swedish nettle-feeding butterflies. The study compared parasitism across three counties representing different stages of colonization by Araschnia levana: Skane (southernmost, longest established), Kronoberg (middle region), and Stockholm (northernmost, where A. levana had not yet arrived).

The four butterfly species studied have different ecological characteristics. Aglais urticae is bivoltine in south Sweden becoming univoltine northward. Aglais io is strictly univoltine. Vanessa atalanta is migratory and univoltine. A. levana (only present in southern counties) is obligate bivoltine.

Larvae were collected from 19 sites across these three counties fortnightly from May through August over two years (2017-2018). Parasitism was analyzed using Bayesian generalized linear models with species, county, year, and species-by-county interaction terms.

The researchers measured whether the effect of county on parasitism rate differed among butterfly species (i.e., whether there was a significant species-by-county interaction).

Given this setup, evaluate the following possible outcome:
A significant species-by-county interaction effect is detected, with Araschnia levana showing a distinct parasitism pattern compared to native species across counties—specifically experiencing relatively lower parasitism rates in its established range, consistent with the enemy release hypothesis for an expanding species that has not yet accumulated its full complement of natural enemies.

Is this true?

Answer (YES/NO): YES